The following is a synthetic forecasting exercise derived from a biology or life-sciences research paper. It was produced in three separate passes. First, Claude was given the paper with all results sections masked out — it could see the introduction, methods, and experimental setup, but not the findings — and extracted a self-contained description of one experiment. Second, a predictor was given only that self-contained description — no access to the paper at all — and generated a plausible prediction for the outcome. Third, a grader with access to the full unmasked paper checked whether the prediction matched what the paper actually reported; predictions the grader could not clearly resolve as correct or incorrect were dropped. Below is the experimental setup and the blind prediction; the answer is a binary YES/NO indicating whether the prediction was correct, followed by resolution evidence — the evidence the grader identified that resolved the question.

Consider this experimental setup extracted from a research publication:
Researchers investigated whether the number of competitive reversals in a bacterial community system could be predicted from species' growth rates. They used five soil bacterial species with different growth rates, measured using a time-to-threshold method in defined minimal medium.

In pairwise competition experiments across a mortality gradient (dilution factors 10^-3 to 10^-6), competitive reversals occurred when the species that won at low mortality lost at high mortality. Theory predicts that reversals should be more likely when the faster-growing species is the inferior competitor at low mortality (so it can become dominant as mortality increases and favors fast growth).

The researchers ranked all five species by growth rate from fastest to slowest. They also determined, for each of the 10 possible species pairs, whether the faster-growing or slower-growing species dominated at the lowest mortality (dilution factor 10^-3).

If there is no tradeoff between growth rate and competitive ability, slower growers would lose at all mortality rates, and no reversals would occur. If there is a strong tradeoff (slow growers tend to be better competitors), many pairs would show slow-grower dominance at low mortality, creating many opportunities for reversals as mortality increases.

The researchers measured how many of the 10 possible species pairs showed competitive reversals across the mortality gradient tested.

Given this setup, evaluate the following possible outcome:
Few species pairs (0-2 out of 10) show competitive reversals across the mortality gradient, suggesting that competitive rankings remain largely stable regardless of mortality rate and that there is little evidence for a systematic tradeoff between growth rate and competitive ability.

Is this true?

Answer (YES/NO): NO